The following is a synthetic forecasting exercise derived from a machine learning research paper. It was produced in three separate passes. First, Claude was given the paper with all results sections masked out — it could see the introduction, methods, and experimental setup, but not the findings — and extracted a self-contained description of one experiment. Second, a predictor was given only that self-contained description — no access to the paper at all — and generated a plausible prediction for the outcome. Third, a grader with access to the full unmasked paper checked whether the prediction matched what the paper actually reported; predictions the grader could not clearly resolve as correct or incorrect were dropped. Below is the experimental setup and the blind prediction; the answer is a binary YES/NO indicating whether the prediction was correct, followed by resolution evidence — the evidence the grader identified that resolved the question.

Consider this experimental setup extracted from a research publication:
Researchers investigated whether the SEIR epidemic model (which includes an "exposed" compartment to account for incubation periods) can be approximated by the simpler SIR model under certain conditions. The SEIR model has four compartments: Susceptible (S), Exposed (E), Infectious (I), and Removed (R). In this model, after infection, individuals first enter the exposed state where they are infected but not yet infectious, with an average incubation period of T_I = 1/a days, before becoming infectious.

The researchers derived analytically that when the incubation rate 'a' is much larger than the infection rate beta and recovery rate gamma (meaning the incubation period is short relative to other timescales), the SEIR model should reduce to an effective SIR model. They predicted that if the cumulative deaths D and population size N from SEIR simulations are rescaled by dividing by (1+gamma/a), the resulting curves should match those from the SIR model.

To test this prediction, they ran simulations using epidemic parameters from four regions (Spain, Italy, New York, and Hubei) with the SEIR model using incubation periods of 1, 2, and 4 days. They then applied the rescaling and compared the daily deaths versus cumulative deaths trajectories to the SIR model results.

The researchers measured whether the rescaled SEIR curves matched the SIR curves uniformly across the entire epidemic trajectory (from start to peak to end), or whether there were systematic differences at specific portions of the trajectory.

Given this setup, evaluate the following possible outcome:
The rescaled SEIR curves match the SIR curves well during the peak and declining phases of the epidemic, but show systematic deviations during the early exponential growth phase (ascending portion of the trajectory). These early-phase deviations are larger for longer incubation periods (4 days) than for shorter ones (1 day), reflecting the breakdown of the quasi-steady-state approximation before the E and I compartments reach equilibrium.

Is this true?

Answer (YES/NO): NO